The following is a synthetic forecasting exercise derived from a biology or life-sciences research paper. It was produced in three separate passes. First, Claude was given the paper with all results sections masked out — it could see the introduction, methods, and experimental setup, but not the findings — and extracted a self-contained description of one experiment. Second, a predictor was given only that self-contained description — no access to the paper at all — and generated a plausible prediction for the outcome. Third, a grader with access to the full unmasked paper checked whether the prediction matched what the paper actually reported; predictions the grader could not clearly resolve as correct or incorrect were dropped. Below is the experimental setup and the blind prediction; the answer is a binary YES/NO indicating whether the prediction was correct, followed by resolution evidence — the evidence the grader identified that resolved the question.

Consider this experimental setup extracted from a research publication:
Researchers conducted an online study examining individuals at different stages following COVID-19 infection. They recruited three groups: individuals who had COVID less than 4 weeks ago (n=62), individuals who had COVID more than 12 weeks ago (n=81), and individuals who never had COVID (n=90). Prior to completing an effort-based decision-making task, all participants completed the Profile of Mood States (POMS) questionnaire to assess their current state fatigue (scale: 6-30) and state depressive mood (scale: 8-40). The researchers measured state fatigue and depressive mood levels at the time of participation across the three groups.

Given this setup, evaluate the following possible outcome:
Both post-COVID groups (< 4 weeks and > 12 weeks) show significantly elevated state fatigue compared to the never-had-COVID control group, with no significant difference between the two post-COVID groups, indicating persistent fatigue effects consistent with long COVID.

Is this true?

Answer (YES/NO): NO